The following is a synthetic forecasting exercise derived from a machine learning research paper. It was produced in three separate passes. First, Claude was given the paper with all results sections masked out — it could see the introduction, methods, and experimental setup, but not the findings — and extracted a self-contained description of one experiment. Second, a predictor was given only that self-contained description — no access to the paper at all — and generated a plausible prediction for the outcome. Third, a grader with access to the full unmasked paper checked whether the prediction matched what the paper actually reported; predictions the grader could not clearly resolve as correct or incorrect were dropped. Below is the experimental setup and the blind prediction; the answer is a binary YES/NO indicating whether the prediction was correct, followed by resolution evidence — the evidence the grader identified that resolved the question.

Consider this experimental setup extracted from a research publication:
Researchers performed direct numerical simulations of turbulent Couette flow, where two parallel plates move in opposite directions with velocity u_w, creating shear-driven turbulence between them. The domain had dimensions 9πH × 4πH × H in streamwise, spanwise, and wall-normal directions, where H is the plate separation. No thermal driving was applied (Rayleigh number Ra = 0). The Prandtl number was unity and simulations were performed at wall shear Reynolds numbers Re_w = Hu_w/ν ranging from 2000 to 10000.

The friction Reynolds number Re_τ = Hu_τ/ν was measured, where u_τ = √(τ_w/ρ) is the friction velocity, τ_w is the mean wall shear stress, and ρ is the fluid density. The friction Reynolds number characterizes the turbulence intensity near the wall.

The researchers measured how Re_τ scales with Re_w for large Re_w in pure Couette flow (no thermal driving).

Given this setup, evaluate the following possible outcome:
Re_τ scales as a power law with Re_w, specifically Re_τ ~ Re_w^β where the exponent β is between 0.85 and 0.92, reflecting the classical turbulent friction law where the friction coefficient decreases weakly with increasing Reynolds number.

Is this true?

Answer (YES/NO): YES